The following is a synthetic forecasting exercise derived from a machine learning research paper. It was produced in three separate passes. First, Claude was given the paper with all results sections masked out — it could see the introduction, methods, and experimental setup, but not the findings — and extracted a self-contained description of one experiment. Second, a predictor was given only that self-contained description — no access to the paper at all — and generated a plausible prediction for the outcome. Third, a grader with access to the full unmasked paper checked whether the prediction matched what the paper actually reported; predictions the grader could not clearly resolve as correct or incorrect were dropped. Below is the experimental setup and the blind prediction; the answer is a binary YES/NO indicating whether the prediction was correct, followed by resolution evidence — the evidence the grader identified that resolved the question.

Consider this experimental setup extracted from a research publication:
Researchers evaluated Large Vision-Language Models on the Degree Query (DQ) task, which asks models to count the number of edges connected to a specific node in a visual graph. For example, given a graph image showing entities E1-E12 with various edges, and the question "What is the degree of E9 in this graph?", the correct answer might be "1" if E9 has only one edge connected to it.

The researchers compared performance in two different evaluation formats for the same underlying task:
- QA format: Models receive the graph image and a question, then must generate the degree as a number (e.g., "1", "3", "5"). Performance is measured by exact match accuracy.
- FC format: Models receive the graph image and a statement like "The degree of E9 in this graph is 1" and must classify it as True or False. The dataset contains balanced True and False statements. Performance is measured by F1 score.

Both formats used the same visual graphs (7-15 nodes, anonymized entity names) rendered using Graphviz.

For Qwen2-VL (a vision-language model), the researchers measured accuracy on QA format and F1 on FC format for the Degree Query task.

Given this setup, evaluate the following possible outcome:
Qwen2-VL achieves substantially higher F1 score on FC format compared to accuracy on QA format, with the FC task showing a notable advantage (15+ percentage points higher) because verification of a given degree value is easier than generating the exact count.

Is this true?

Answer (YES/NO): YES